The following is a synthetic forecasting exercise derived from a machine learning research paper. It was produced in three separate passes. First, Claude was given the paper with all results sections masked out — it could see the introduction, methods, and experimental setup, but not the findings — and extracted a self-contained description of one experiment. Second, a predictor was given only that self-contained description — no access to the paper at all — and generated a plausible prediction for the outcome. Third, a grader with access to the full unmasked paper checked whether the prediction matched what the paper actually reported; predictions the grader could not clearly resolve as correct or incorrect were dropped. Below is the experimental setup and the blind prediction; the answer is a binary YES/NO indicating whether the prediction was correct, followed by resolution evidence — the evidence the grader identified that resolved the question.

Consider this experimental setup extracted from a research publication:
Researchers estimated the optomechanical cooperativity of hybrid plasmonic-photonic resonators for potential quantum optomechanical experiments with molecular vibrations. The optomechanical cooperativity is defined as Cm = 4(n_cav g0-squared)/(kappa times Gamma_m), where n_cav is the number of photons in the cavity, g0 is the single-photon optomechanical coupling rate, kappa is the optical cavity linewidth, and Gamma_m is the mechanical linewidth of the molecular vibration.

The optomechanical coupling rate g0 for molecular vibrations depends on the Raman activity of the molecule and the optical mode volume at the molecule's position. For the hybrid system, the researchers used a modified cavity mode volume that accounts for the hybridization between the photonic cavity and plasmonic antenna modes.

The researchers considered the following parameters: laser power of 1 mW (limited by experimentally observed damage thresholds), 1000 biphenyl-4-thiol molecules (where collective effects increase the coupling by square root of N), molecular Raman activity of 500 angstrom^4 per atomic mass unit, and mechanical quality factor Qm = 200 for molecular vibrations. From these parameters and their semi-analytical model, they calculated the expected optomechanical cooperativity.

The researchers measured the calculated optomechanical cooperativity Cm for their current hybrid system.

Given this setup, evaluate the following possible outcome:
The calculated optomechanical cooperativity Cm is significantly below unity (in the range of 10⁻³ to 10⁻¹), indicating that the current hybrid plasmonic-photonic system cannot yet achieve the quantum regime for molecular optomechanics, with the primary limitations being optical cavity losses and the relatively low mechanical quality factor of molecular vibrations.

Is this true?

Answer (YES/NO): YES